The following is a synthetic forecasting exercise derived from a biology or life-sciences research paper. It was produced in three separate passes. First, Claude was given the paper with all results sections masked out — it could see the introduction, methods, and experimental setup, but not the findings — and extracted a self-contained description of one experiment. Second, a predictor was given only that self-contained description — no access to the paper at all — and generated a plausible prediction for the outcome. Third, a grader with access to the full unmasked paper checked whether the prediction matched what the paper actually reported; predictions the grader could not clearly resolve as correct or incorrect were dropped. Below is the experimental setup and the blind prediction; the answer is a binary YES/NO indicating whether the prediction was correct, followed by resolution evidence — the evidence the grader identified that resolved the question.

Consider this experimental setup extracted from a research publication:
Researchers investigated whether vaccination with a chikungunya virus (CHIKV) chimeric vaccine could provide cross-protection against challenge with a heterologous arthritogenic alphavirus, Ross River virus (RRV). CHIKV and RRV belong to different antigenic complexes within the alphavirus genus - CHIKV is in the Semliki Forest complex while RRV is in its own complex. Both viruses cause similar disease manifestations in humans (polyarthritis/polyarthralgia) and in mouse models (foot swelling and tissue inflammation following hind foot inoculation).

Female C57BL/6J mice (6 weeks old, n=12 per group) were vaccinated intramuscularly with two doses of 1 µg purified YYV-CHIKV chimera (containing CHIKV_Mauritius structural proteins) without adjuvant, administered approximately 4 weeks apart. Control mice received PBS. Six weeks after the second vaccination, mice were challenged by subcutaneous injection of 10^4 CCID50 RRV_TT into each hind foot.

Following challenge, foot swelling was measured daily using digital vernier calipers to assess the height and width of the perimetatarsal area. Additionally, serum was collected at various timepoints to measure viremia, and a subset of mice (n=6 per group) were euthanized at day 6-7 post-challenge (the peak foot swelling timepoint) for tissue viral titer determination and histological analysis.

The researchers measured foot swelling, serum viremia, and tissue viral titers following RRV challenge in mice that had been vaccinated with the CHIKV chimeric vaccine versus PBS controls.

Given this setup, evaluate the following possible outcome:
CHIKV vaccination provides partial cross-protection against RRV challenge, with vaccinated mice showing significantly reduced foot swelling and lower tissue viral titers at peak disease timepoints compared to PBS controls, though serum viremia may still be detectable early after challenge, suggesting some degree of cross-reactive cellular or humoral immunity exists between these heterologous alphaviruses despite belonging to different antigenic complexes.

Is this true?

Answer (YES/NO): NO